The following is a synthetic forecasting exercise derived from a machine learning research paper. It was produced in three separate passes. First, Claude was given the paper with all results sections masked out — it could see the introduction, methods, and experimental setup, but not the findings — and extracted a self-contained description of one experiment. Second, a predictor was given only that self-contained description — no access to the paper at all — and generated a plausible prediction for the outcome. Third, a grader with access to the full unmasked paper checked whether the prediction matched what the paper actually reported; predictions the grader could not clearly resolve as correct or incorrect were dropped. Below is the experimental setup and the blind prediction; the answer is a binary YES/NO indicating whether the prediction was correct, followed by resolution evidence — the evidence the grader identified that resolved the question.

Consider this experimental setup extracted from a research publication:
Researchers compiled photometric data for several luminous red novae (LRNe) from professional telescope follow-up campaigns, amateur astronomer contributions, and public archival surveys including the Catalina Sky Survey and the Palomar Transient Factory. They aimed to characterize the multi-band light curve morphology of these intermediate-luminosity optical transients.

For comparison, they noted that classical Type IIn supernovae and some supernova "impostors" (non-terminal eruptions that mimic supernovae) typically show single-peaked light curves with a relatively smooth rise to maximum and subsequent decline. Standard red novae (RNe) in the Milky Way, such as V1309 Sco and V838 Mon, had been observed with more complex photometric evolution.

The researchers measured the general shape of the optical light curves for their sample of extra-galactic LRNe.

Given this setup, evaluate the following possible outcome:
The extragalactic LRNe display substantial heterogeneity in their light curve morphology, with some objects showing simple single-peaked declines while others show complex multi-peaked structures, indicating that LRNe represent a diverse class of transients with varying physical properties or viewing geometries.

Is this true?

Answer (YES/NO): NO